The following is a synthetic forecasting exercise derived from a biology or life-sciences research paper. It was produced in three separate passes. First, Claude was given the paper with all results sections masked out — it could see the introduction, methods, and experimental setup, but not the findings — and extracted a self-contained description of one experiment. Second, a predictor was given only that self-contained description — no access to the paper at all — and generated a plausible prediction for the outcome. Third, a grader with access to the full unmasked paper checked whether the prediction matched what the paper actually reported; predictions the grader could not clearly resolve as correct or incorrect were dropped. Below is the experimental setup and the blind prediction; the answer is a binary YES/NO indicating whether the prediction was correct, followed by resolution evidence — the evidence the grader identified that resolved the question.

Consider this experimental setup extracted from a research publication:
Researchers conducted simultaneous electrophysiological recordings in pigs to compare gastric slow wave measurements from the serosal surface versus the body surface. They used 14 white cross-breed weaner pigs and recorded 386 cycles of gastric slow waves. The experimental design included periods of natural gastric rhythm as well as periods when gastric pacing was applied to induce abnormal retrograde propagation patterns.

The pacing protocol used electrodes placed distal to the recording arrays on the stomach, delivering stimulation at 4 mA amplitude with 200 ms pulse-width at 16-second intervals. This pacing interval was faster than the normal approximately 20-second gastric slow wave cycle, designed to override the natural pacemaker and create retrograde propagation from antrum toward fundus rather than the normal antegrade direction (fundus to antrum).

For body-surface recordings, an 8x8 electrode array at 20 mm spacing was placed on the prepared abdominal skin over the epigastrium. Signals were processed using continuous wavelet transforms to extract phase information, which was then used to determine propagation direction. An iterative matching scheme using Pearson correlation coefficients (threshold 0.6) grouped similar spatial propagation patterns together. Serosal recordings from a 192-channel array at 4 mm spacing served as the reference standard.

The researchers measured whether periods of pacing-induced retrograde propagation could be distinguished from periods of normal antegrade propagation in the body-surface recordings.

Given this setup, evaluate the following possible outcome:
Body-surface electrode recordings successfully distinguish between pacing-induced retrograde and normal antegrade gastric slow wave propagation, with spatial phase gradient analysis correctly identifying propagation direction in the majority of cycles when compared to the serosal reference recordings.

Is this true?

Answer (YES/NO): YES